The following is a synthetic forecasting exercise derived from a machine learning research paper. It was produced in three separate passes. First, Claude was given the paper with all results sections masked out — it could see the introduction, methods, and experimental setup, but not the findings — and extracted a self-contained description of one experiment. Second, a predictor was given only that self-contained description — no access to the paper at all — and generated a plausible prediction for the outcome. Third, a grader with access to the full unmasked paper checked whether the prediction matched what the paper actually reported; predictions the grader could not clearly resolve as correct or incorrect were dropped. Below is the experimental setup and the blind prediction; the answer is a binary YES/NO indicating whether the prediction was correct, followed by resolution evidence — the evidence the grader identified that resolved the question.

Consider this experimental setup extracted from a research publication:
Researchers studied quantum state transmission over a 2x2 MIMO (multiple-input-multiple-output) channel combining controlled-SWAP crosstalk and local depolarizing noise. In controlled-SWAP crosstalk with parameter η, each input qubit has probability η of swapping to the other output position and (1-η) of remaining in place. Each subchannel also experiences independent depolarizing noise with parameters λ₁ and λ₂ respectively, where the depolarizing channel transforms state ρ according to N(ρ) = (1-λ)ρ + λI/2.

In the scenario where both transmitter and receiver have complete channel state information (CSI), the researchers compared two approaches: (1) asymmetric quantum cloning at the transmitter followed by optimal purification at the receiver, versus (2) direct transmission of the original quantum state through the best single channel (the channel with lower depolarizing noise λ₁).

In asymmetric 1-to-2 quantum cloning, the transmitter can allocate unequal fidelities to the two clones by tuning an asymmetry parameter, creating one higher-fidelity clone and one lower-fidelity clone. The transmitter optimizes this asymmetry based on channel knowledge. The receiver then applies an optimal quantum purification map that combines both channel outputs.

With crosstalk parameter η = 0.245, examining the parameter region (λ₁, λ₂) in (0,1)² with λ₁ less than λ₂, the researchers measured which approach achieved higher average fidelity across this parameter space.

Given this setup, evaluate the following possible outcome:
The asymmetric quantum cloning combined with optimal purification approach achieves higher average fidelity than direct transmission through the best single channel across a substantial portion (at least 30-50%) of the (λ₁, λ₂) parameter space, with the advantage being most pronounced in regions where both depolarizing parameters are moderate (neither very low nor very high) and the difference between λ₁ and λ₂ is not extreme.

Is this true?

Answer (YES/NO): NO